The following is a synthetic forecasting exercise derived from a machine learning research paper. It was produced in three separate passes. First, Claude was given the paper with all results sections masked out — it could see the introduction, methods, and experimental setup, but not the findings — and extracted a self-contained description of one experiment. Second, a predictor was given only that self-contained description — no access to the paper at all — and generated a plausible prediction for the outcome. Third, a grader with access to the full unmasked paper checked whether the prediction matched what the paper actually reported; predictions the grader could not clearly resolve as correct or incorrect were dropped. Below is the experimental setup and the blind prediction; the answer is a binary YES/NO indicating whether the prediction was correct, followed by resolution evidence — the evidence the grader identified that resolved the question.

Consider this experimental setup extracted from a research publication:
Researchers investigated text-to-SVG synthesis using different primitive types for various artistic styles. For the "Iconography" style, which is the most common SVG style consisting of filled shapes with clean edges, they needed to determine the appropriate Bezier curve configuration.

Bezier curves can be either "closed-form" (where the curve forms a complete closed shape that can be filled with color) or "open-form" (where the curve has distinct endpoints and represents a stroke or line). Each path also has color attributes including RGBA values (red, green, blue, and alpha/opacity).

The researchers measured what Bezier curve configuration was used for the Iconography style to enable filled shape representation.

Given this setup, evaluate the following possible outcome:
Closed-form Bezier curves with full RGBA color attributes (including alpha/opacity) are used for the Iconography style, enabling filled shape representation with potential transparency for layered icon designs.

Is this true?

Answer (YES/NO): YES